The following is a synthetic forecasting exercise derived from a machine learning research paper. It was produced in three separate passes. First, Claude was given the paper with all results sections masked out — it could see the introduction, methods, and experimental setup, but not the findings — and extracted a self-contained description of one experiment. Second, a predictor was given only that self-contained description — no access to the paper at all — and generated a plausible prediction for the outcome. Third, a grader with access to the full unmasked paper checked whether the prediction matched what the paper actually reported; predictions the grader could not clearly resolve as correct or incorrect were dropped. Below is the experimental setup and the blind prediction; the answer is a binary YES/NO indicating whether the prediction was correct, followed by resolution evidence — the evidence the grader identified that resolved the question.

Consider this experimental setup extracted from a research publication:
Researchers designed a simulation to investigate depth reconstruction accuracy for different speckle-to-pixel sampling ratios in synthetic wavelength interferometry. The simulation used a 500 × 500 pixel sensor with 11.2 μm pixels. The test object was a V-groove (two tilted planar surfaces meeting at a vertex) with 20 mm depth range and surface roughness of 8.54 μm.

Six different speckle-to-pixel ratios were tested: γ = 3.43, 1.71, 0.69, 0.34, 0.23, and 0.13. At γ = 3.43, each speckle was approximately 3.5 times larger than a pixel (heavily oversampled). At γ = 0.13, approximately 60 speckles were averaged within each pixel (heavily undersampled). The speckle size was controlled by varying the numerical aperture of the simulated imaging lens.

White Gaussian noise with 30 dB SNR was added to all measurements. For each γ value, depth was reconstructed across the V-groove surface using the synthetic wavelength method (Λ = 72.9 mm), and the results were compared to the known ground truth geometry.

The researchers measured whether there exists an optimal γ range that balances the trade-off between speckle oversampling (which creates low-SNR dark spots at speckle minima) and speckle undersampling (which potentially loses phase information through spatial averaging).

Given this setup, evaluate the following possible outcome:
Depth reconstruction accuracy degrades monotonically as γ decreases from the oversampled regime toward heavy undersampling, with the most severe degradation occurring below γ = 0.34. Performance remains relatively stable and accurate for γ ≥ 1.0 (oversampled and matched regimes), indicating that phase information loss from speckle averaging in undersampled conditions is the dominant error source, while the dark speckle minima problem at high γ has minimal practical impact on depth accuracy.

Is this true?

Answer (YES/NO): NO